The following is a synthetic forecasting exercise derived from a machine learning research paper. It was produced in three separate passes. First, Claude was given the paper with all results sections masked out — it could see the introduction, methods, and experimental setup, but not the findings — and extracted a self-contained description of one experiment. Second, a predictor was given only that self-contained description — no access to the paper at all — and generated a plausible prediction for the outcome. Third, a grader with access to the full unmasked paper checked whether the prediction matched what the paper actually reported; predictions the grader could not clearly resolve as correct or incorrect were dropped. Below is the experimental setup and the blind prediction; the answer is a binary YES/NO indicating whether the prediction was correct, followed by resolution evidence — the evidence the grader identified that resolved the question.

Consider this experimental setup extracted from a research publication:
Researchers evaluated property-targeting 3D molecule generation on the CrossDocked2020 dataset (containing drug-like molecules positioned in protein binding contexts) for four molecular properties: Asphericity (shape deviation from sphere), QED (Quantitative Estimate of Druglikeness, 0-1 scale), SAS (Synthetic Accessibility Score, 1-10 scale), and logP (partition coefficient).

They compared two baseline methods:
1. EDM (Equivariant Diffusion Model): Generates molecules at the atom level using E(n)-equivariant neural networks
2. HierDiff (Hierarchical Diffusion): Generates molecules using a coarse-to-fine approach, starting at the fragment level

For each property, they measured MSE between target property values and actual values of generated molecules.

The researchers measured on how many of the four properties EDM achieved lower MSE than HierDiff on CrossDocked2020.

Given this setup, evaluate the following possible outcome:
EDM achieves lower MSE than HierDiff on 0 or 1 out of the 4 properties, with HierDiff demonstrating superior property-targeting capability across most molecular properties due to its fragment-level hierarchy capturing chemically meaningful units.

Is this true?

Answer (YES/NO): YES